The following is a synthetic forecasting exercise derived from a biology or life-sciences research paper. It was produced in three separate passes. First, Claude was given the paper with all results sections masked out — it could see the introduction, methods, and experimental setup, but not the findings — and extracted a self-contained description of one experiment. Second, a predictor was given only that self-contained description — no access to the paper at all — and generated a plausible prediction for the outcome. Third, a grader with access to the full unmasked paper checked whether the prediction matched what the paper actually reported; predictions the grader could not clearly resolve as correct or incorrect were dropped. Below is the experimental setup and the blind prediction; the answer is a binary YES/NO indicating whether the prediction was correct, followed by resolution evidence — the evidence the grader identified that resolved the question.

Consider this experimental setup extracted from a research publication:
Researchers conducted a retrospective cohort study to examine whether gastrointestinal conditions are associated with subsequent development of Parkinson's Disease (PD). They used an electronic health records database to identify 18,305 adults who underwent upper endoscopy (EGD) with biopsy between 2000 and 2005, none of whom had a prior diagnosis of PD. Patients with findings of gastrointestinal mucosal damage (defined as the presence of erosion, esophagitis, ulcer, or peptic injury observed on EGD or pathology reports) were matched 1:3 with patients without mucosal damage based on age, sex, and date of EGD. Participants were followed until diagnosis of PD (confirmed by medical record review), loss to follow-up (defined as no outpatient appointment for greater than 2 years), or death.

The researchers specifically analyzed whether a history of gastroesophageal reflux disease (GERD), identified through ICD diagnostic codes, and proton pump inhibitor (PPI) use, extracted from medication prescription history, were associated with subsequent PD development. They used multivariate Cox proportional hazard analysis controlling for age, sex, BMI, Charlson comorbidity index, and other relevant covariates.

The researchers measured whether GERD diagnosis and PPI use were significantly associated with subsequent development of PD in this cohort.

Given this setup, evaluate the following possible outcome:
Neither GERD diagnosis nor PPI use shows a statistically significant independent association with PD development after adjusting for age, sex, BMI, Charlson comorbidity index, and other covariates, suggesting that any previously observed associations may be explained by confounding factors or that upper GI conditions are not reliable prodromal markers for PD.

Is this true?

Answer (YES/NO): YES